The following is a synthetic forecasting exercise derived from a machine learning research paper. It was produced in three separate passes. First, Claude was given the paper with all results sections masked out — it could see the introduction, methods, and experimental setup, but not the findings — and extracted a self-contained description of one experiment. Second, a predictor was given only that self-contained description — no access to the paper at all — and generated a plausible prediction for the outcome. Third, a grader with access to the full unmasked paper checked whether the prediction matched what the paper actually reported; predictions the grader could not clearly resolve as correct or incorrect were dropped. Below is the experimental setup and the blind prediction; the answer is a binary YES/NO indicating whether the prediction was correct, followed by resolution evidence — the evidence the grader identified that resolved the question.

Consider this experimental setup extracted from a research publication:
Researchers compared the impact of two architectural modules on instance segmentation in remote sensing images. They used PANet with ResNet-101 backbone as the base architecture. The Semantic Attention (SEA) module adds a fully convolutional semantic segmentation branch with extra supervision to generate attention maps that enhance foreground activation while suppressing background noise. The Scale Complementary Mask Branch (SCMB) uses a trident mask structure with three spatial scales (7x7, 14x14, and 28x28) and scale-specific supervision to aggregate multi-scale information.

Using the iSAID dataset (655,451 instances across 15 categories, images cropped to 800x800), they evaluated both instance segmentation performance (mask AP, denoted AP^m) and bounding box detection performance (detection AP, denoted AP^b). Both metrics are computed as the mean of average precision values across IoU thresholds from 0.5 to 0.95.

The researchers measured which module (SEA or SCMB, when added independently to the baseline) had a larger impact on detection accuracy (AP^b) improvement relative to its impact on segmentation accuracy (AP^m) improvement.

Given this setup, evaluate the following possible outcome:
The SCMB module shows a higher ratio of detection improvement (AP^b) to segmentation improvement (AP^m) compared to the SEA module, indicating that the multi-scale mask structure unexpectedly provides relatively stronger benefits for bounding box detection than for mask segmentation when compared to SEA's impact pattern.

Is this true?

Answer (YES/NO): NO